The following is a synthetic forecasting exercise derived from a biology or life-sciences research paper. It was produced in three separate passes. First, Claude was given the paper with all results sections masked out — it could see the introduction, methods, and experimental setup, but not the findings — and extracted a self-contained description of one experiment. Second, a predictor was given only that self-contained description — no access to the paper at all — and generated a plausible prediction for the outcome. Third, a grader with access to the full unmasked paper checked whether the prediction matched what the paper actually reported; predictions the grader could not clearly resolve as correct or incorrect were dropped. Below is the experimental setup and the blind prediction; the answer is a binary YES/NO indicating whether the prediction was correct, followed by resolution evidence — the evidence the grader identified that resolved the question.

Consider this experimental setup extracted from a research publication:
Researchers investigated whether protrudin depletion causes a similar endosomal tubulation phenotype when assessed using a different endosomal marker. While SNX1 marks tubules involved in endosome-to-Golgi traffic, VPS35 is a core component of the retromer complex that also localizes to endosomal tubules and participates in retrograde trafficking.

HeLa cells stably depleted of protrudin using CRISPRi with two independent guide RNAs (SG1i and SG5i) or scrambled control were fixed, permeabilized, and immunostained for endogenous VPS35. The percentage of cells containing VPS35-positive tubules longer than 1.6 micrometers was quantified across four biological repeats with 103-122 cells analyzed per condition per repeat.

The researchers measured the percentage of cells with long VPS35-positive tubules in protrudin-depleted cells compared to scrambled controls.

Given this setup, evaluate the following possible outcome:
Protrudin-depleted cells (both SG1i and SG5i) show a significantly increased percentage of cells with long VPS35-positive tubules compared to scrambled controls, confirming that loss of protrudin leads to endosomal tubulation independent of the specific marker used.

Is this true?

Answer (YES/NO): YES